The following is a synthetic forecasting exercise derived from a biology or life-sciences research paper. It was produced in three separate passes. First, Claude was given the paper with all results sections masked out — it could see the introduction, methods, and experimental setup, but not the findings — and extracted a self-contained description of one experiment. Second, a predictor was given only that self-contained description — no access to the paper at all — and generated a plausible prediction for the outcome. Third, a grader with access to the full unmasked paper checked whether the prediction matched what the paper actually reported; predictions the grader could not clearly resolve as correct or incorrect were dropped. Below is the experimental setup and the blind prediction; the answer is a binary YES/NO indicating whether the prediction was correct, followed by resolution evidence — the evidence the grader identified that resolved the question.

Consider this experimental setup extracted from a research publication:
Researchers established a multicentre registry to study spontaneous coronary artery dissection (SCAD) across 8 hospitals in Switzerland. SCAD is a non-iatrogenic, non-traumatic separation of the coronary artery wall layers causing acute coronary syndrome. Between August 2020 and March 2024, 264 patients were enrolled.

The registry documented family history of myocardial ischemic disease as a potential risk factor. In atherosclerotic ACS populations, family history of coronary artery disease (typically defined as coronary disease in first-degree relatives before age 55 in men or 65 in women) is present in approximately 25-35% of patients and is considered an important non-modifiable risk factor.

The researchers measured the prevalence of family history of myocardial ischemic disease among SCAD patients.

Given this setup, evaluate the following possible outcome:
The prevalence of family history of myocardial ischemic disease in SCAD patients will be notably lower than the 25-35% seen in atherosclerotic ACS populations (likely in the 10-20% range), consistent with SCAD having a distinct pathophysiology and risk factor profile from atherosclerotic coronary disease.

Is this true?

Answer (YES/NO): NO